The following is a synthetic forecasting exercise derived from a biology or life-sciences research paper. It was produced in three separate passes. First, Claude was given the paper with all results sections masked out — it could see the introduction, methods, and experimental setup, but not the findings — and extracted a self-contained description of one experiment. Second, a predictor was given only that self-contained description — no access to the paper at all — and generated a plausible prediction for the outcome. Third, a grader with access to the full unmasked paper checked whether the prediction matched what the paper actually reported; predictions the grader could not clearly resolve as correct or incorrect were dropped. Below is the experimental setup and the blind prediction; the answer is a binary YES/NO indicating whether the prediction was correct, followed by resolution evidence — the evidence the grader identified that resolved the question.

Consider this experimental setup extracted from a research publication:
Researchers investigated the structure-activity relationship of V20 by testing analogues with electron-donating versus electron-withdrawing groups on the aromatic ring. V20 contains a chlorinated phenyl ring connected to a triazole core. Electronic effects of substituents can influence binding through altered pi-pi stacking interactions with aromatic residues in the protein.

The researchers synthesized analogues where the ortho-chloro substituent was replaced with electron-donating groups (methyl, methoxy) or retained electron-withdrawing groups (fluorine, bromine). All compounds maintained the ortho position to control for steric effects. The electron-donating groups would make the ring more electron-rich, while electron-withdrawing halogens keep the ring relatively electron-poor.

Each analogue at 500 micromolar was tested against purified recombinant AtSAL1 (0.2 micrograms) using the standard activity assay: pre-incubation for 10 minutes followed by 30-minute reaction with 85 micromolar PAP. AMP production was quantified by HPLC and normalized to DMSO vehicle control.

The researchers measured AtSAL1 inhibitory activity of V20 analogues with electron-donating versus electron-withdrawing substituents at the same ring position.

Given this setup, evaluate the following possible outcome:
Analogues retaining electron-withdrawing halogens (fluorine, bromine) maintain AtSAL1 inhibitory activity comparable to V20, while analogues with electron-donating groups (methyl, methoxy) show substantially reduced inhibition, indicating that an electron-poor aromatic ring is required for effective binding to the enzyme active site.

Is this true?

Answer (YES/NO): NO